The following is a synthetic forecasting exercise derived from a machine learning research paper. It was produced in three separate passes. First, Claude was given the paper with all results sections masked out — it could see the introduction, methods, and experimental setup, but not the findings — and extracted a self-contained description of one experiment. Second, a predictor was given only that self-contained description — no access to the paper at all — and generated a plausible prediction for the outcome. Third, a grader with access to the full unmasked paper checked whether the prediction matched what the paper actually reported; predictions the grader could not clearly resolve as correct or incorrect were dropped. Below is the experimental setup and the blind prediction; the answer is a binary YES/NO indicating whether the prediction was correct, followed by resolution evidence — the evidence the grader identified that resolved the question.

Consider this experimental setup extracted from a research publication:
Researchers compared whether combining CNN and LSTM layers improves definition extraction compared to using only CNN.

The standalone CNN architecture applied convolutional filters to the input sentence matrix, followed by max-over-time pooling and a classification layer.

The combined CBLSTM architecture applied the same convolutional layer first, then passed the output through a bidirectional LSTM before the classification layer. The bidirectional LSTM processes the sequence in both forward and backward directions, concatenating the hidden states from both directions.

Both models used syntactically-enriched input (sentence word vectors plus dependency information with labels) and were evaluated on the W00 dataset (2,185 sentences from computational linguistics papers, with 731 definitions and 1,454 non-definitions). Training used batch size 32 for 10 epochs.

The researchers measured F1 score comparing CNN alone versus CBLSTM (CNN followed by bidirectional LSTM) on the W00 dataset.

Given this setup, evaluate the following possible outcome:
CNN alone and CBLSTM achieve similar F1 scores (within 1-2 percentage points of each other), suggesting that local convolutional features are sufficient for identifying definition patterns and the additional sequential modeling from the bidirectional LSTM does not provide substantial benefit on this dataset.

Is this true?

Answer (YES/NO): NO